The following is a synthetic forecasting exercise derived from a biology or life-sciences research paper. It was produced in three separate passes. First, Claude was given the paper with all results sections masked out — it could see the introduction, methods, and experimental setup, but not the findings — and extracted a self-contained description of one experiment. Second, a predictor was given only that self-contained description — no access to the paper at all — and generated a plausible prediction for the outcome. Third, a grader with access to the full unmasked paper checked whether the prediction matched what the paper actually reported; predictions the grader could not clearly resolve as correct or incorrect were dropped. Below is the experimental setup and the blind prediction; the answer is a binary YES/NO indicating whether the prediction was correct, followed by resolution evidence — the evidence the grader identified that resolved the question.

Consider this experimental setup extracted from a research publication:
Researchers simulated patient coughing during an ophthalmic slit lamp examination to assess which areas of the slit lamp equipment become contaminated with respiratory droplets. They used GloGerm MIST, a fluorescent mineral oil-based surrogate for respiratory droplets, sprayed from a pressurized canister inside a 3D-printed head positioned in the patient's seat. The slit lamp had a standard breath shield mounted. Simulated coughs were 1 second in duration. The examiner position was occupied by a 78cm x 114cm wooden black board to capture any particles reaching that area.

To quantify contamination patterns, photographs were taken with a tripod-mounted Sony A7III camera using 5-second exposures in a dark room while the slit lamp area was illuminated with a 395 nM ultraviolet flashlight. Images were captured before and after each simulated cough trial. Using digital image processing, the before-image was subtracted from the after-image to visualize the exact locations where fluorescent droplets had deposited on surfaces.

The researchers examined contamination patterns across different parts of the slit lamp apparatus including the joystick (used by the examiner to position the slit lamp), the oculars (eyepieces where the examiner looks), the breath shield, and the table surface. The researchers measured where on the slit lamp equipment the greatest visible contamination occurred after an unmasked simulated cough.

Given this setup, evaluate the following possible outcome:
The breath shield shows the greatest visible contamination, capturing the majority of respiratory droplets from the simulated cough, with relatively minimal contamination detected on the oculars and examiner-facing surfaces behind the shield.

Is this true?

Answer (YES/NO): NO